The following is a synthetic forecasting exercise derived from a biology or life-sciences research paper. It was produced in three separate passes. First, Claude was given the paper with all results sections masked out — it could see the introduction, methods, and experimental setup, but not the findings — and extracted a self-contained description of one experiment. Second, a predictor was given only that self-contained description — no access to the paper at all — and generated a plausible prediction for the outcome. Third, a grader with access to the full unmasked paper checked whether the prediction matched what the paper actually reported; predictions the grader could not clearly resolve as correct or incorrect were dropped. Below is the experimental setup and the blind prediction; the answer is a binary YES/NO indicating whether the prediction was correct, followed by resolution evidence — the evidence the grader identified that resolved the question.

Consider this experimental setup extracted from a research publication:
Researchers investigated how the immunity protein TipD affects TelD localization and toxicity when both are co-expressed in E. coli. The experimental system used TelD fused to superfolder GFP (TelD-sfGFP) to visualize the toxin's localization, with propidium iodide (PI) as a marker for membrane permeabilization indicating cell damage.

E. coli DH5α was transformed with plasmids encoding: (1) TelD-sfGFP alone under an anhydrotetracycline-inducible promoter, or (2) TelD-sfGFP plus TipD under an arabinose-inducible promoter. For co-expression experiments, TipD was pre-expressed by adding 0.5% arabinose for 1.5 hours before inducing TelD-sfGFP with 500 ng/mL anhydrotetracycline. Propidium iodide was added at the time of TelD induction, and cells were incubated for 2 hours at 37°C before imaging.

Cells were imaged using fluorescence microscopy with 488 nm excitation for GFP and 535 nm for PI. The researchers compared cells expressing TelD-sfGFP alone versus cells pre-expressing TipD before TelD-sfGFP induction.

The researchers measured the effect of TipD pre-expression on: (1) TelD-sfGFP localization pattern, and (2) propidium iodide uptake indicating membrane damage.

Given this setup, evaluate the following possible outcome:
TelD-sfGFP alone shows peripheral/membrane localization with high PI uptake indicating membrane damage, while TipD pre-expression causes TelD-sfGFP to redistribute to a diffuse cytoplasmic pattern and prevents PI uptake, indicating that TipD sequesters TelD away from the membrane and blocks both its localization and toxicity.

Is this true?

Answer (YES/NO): YES